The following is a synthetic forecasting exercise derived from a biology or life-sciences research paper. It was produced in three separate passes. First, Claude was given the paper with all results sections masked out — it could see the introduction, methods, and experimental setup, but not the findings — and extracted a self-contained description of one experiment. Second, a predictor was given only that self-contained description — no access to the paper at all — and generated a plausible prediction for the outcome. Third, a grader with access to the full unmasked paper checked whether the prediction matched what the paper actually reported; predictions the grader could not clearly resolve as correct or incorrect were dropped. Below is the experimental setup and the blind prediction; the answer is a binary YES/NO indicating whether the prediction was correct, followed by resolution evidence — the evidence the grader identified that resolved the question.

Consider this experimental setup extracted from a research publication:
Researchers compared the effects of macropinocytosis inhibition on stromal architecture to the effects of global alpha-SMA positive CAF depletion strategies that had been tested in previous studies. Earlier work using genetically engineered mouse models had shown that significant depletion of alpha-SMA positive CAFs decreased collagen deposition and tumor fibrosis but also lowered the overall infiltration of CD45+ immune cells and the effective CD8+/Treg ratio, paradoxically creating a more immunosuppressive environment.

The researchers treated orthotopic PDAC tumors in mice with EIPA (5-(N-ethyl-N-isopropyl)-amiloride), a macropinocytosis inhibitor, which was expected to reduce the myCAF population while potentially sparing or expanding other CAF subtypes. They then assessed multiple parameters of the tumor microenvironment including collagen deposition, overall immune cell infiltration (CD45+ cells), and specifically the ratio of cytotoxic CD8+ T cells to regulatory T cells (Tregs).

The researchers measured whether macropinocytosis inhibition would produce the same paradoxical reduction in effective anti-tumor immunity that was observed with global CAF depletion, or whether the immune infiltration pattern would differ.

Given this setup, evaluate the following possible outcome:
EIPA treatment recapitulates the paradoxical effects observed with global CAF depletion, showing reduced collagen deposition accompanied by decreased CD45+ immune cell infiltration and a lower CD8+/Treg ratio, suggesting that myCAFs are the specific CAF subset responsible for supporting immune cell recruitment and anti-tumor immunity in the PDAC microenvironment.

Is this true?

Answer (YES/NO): NO